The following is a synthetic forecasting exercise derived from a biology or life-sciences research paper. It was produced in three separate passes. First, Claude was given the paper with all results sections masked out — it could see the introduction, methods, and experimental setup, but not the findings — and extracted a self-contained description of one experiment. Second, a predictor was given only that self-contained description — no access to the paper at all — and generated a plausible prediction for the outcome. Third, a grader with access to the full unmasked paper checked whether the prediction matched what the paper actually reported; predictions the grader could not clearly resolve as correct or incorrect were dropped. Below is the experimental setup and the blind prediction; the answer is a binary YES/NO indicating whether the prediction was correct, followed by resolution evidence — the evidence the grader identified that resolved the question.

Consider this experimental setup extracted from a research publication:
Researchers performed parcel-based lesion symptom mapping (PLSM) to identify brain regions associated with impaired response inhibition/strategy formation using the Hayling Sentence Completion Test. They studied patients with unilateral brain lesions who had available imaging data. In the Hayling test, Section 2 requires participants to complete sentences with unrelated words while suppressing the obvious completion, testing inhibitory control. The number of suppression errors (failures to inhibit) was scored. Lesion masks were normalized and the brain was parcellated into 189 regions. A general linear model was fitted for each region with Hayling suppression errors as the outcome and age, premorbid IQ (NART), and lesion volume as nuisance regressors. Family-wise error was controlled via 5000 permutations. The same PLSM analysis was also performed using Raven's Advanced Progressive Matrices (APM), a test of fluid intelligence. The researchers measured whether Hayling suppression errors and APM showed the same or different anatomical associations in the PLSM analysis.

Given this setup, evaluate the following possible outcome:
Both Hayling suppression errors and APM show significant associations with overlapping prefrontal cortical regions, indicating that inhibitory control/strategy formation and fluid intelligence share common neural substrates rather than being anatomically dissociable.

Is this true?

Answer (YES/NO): YES